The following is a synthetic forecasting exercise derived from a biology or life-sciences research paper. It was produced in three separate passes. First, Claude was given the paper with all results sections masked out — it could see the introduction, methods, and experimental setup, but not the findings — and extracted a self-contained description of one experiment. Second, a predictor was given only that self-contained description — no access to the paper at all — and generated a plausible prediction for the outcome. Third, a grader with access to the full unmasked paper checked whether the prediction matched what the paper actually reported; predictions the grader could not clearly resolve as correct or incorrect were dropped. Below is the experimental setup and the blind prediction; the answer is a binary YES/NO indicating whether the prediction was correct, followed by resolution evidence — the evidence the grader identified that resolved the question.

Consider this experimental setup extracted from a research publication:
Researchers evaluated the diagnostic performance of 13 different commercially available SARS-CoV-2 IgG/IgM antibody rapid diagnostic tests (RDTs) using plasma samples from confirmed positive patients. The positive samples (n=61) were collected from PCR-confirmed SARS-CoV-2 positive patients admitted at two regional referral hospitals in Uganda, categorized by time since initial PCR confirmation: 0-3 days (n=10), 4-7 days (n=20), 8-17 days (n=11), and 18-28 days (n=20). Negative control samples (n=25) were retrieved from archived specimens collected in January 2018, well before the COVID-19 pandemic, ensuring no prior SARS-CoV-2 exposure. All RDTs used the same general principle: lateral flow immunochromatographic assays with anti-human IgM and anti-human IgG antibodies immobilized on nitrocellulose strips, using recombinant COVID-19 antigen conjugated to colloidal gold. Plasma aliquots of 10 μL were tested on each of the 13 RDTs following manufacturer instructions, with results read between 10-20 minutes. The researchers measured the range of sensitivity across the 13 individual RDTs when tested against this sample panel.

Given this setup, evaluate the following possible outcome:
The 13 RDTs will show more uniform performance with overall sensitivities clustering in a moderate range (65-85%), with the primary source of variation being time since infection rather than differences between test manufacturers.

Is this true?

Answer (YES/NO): NO